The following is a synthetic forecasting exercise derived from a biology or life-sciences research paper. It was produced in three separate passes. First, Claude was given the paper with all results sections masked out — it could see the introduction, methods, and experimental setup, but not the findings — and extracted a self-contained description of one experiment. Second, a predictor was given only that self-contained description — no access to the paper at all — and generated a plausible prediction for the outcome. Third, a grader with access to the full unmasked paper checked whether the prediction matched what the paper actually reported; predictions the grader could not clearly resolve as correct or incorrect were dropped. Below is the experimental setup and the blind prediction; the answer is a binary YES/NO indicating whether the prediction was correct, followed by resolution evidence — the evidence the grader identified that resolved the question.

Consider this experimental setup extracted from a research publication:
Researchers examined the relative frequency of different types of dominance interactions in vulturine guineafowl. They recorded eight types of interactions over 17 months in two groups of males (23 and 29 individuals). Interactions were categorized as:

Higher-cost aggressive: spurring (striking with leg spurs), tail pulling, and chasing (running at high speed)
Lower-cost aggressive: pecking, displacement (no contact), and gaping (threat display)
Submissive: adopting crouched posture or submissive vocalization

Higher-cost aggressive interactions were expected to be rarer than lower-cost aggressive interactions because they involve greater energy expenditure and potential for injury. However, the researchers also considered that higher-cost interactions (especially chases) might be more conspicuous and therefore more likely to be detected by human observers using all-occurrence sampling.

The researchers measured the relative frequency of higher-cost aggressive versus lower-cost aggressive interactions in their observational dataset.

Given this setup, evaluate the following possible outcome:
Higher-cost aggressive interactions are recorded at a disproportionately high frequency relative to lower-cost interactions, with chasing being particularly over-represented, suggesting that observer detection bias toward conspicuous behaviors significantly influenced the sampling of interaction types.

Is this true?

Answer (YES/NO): YES